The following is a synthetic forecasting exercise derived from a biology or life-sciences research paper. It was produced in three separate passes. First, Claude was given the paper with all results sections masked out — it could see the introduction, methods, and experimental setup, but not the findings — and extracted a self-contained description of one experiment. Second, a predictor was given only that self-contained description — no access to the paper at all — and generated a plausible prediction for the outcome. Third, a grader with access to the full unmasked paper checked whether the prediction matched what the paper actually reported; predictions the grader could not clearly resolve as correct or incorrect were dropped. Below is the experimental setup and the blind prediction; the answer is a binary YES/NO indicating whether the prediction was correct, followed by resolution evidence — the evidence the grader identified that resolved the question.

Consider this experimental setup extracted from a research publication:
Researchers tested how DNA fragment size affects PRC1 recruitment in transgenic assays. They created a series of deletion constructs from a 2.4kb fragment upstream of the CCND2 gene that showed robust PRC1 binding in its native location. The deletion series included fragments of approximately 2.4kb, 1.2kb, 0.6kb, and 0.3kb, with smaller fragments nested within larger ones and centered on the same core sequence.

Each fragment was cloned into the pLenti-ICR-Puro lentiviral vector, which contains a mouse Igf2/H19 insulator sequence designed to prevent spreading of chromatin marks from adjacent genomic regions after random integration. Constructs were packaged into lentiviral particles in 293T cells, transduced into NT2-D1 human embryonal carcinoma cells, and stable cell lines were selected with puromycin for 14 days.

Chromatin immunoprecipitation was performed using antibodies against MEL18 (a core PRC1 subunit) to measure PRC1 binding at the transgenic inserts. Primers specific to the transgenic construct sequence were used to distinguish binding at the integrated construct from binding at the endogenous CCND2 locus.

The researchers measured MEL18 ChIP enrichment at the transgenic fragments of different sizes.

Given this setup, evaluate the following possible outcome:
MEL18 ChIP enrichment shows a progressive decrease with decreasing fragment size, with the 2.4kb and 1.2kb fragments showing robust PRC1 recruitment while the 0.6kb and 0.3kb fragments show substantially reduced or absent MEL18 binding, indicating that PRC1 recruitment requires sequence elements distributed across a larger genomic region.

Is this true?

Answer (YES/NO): NO